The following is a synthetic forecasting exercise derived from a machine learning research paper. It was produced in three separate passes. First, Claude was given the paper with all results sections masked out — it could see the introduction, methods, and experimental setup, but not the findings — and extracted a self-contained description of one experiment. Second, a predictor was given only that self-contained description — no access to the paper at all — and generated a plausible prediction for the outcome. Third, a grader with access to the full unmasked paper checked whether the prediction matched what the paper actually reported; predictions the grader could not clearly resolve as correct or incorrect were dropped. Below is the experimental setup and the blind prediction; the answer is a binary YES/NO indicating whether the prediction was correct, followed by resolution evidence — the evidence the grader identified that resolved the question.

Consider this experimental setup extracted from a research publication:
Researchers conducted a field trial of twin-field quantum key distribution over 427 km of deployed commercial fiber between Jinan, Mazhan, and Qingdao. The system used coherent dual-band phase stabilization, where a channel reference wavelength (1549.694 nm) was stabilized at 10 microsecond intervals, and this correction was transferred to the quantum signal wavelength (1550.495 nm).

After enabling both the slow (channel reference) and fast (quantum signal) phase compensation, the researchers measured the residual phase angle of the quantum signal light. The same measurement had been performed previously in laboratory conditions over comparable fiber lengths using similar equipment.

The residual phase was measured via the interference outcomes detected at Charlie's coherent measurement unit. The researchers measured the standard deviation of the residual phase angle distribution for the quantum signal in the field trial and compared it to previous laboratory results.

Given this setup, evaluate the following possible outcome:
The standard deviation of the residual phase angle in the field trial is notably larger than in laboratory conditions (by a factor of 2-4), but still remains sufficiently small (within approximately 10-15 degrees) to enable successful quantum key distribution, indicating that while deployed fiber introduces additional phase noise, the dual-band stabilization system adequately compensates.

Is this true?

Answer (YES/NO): NO